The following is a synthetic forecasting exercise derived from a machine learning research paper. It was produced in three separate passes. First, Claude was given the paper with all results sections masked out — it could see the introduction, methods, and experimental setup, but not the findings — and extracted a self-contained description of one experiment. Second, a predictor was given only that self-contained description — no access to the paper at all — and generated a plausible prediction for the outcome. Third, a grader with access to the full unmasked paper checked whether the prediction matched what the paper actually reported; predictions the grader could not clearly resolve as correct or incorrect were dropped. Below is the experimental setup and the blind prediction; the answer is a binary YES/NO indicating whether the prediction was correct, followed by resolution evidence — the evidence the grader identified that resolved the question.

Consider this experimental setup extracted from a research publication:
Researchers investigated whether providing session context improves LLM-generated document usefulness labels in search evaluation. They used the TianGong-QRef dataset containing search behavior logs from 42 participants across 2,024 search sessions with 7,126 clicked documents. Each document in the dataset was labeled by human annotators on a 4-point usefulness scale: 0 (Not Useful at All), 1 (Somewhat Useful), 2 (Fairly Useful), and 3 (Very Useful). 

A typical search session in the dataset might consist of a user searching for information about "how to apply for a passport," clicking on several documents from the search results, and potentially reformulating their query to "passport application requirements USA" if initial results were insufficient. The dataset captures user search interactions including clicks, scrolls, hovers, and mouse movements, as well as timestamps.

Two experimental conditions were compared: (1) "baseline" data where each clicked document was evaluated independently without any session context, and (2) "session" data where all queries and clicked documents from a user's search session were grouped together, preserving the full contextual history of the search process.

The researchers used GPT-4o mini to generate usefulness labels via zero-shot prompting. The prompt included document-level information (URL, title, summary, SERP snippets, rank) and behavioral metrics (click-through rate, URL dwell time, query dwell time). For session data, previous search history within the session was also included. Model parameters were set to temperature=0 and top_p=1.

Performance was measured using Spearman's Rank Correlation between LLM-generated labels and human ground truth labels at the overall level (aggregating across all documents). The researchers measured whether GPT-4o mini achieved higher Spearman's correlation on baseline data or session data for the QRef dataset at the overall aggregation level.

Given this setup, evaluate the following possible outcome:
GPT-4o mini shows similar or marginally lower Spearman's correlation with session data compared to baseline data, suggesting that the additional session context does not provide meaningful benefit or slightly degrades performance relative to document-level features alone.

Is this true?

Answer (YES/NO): NO